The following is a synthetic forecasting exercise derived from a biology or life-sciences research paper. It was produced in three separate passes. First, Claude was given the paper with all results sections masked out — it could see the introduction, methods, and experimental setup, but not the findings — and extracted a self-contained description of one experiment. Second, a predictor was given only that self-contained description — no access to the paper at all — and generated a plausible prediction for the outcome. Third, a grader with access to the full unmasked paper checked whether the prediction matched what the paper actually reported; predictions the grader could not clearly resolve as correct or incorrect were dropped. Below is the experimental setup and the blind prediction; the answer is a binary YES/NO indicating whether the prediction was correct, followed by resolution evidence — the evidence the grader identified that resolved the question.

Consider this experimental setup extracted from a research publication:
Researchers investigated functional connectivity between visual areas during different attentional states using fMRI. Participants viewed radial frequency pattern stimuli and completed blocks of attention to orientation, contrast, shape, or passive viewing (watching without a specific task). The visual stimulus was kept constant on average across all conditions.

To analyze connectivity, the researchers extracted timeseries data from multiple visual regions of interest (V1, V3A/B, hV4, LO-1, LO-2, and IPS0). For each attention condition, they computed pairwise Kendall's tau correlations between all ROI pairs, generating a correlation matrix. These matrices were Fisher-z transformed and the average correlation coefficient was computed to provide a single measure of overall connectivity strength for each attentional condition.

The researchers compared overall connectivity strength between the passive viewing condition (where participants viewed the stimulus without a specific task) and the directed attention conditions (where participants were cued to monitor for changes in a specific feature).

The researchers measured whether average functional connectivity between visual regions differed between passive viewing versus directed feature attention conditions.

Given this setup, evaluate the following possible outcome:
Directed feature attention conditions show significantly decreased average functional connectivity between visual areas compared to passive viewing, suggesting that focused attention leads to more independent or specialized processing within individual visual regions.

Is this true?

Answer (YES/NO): YES